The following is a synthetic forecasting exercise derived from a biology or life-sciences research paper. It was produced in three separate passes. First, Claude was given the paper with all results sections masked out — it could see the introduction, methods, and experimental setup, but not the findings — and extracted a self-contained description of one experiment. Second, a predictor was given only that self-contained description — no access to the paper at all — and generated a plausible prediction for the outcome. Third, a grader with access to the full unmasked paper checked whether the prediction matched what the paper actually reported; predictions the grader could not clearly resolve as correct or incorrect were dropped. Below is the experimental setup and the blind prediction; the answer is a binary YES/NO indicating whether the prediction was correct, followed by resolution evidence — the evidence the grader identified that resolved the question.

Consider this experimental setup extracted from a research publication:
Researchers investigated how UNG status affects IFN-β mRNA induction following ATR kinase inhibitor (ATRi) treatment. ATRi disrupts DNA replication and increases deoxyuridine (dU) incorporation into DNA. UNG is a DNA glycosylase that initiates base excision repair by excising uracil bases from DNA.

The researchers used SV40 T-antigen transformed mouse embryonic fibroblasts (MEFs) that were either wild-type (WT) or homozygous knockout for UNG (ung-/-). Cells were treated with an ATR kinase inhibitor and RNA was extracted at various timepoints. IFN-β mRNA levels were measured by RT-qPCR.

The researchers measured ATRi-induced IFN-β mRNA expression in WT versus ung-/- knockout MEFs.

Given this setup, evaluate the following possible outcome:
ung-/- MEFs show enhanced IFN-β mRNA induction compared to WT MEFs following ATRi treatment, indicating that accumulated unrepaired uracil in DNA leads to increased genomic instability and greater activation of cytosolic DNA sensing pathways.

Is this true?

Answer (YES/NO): NO